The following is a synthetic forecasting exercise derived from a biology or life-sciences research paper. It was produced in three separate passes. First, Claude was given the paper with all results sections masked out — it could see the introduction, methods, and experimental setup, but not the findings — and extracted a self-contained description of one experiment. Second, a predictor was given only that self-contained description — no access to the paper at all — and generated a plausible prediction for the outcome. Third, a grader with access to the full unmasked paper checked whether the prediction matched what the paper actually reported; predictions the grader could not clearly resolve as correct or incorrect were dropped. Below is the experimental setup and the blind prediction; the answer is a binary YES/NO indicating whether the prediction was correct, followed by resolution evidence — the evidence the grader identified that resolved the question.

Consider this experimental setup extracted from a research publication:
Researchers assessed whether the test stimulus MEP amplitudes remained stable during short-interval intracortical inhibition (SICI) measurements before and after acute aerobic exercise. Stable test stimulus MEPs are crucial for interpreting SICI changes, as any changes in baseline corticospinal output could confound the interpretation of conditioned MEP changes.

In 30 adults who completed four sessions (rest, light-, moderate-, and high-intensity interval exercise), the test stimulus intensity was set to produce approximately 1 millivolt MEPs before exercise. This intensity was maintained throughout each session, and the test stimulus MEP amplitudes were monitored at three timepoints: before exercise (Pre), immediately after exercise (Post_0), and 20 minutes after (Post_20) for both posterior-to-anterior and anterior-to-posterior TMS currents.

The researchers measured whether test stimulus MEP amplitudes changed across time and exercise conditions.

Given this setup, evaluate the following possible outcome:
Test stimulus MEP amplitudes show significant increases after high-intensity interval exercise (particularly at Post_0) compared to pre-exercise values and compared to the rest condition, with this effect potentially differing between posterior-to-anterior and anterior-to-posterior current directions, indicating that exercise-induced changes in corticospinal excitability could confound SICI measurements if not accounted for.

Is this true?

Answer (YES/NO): NO